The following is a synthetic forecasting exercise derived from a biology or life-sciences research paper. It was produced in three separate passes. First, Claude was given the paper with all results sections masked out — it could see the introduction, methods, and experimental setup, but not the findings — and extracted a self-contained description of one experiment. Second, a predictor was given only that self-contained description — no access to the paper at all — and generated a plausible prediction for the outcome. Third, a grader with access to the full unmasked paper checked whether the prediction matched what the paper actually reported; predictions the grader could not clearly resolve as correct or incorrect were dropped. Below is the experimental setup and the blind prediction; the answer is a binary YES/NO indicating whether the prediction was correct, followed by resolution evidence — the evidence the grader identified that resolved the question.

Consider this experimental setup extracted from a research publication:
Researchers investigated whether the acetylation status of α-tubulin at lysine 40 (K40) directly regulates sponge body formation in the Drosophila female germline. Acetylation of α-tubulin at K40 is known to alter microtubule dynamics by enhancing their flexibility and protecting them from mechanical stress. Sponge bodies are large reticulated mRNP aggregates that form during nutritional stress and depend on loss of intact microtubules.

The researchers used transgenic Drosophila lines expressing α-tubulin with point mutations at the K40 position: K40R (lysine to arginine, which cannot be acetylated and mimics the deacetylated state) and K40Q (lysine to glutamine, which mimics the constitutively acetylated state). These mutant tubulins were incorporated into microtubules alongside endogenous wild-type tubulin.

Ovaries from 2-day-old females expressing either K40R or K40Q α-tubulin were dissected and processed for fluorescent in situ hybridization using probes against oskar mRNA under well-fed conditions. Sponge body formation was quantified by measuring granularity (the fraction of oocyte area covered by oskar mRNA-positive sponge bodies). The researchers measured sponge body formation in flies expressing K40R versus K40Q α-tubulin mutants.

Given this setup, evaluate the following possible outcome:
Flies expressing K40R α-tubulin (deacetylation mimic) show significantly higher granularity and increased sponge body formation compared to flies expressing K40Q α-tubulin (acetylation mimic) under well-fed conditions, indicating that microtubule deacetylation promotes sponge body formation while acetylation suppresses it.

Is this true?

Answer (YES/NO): NO